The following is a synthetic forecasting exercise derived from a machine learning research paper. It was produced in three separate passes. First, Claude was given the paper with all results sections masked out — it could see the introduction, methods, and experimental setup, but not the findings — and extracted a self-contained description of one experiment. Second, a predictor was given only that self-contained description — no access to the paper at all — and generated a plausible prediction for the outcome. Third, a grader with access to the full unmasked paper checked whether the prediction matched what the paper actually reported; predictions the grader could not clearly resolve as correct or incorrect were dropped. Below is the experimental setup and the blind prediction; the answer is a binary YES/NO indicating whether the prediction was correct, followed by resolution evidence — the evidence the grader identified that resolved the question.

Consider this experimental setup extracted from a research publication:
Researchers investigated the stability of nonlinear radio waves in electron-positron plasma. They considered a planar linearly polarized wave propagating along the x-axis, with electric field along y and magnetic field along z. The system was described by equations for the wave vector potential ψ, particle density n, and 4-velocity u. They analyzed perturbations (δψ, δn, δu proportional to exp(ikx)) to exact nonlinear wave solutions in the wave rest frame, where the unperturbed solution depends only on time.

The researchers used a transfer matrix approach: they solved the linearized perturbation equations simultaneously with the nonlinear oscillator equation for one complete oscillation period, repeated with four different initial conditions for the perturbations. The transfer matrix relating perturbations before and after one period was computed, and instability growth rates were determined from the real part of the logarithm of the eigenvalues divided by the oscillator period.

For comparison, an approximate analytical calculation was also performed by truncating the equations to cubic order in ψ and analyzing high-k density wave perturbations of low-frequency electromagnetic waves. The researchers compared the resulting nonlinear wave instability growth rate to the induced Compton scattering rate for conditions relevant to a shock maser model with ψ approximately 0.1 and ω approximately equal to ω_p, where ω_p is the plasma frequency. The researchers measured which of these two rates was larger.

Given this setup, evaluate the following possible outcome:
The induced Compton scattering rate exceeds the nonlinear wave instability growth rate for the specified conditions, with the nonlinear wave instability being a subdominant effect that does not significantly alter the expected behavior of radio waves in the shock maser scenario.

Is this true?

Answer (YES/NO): NO